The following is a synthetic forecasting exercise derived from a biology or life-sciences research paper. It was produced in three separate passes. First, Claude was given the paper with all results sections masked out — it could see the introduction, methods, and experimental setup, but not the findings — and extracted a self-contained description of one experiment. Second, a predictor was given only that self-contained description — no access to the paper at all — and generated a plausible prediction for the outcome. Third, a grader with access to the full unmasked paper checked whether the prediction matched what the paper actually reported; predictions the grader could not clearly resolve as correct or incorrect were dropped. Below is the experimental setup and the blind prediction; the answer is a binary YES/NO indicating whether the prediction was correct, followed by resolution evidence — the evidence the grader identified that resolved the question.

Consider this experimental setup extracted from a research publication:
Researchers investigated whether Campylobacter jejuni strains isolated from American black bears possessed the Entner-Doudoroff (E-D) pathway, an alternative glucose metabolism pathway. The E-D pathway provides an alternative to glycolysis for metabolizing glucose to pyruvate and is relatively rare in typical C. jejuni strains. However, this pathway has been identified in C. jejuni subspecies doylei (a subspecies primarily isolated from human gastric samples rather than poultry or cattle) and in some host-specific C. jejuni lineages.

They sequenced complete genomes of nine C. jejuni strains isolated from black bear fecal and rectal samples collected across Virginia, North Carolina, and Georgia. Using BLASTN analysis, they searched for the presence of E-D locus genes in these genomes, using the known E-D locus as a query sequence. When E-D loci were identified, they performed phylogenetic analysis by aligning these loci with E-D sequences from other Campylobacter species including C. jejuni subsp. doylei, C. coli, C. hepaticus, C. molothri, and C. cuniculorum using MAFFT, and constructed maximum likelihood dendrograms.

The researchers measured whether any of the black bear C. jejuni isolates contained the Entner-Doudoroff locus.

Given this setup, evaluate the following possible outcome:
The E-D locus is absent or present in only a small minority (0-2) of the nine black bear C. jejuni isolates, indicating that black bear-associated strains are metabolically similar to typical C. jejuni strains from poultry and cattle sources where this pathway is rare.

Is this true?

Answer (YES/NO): YES